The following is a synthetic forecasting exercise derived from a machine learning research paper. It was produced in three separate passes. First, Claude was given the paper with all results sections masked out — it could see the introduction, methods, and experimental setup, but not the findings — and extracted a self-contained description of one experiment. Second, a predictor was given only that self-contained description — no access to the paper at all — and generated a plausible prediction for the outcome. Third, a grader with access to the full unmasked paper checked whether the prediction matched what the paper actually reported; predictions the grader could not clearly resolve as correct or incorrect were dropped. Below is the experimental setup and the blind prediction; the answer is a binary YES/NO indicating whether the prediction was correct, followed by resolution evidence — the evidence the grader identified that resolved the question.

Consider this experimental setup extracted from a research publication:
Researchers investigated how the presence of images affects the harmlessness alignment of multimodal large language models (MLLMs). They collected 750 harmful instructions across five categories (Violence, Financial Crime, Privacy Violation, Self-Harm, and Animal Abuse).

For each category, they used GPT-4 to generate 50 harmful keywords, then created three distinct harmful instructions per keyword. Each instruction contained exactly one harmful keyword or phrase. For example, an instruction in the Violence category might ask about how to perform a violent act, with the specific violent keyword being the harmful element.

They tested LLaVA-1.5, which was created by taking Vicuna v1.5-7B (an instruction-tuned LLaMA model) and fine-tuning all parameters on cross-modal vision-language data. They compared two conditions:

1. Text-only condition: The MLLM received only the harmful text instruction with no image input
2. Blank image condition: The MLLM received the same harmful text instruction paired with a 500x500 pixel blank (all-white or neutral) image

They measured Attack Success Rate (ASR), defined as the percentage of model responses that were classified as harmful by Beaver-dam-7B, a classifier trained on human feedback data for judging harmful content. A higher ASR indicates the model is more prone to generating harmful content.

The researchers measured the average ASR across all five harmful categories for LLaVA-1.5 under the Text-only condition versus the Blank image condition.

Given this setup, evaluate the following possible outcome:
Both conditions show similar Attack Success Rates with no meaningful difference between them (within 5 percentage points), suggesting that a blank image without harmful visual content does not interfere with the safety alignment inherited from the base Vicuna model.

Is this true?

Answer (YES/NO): NO